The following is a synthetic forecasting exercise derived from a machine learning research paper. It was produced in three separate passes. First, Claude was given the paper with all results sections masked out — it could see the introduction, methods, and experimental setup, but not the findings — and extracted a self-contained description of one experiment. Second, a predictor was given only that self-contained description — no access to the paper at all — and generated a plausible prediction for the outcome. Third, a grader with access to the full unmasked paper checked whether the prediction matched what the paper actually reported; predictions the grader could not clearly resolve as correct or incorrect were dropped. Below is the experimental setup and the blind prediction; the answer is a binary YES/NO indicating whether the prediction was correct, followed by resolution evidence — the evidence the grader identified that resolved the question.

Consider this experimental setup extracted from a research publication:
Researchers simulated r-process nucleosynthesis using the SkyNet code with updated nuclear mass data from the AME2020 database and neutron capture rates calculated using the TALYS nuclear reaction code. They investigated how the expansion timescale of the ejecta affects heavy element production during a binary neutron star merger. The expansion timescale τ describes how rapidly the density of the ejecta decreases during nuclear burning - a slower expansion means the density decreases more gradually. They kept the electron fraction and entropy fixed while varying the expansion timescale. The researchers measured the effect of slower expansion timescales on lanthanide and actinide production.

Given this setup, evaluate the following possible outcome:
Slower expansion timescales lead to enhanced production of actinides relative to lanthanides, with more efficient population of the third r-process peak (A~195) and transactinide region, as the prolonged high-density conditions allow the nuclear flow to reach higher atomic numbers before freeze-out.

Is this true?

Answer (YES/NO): NO